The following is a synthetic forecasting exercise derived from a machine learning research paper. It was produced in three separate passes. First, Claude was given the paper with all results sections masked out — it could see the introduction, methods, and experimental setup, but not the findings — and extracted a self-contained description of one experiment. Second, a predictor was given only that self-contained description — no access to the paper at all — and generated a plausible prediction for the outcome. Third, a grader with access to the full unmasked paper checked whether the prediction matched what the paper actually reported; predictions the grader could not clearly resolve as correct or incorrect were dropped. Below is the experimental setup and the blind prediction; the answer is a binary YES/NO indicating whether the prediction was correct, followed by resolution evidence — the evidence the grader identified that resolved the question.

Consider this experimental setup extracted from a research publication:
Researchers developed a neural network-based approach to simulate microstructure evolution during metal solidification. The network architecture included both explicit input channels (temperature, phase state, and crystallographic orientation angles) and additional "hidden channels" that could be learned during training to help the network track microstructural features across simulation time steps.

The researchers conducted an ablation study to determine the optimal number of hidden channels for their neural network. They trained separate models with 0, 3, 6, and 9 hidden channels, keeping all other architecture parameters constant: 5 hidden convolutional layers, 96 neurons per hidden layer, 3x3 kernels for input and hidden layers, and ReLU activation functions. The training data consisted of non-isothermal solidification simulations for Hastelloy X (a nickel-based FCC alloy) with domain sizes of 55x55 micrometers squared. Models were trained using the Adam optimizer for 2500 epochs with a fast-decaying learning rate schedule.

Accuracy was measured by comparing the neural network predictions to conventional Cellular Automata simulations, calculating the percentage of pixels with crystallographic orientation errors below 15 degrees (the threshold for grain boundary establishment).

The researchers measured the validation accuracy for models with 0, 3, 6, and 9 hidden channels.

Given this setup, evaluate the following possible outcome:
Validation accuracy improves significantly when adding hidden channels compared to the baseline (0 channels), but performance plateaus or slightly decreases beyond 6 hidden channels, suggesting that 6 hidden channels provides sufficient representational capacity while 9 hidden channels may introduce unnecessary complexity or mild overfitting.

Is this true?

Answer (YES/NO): NO